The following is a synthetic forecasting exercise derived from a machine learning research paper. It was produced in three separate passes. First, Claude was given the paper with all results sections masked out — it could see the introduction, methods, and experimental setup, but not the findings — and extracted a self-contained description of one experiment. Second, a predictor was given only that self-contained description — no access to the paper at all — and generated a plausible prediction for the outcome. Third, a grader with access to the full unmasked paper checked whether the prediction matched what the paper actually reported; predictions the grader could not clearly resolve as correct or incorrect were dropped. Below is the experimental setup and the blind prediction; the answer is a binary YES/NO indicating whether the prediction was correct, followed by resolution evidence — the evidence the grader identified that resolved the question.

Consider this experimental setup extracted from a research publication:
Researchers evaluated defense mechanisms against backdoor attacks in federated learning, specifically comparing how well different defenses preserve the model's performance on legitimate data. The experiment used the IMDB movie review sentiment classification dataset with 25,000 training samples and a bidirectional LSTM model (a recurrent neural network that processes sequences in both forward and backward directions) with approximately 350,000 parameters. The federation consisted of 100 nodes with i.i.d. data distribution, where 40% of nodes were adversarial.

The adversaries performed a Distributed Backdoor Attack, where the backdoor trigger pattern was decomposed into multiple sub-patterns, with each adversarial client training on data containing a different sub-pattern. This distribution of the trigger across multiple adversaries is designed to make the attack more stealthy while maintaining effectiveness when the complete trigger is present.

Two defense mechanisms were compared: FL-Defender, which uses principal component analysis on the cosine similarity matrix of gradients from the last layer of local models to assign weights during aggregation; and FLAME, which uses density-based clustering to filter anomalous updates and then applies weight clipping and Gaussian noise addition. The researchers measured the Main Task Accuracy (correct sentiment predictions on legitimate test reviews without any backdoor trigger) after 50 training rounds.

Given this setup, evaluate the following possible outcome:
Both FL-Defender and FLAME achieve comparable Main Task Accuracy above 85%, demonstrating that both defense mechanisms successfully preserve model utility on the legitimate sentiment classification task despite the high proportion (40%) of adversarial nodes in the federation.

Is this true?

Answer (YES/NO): NO